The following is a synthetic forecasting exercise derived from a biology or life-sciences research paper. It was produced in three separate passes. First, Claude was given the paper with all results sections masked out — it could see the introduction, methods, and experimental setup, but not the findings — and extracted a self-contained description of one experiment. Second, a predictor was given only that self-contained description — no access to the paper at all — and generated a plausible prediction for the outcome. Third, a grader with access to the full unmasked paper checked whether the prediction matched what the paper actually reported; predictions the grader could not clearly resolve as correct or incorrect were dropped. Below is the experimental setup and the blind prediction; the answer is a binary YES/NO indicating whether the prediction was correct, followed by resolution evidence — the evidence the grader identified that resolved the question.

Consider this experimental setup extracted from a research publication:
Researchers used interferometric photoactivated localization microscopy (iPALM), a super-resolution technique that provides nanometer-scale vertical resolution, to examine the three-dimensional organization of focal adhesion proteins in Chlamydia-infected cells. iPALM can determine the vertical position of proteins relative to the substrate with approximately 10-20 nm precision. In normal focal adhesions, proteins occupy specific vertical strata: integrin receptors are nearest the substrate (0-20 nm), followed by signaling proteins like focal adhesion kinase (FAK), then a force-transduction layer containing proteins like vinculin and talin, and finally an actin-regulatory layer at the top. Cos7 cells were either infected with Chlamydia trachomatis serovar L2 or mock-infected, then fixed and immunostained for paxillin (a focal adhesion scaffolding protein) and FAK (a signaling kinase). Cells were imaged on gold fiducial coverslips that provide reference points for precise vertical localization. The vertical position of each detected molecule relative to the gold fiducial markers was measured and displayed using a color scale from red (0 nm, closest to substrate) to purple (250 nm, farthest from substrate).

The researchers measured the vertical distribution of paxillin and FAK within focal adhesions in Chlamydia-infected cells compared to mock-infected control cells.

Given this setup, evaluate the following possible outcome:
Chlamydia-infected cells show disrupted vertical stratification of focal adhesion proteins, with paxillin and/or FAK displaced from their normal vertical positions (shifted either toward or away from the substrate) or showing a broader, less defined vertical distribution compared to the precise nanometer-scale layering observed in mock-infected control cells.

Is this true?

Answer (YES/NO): YES